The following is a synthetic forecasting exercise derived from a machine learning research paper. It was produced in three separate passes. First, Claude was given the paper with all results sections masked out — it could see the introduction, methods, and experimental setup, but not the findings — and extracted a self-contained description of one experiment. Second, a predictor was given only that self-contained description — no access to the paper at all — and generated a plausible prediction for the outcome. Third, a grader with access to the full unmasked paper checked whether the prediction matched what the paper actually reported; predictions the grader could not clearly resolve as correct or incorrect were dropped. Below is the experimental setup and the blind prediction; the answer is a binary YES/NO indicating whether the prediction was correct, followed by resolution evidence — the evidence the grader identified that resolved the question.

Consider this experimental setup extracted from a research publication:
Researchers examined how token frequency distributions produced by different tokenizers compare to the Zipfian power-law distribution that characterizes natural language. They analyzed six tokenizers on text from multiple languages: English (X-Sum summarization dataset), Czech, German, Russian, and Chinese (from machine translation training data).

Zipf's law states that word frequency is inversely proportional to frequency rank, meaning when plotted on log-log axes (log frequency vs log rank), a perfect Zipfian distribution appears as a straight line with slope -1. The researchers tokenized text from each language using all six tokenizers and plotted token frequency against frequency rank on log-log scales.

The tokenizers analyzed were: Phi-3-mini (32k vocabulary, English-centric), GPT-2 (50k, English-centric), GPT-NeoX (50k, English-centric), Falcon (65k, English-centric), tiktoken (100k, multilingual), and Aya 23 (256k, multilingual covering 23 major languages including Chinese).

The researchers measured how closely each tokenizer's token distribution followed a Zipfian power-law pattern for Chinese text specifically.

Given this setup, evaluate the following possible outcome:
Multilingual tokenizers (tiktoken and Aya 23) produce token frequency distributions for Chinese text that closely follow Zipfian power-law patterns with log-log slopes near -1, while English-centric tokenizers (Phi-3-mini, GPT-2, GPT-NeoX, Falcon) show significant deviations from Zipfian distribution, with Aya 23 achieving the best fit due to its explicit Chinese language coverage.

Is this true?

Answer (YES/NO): NO